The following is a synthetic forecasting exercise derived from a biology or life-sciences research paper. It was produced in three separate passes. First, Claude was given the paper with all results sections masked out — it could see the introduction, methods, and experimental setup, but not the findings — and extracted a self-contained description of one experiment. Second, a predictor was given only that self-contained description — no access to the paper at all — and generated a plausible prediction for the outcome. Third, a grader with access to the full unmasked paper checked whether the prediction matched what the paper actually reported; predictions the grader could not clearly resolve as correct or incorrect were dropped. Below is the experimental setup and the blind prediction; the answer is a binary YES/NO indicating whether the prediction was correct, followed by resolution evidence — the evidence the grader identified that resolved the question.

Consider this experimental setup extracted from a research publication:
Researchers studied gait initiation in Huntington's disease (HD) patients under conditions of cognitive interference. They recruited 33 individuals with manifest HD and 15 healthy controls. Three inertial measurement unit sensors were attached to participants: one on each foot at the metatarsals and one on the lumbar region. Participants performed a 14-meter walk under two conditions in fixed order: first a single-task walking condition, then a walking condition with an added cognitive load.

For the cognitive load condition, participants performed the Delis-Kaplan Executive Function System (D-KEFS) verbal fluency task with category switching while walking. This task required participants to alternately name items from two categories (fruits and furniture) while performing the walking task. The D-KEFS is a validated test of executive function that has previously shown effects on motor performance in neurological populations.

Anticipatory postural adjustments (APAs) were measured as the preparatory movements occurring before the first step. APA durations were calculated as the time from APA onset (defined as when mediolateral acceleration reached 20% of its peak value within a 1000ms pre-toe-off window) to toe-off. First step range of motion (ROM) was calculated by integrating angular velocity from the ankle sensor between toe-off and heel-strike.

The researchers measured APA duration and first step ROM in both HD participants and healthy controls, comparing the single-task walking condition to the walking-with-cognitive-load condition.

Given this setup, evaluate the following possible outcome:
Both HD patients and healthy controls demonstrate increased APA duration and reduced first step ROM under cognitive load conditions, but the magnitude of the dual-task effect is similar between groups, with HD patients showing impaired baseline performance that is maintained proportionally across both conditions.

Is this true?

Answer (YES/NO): NO